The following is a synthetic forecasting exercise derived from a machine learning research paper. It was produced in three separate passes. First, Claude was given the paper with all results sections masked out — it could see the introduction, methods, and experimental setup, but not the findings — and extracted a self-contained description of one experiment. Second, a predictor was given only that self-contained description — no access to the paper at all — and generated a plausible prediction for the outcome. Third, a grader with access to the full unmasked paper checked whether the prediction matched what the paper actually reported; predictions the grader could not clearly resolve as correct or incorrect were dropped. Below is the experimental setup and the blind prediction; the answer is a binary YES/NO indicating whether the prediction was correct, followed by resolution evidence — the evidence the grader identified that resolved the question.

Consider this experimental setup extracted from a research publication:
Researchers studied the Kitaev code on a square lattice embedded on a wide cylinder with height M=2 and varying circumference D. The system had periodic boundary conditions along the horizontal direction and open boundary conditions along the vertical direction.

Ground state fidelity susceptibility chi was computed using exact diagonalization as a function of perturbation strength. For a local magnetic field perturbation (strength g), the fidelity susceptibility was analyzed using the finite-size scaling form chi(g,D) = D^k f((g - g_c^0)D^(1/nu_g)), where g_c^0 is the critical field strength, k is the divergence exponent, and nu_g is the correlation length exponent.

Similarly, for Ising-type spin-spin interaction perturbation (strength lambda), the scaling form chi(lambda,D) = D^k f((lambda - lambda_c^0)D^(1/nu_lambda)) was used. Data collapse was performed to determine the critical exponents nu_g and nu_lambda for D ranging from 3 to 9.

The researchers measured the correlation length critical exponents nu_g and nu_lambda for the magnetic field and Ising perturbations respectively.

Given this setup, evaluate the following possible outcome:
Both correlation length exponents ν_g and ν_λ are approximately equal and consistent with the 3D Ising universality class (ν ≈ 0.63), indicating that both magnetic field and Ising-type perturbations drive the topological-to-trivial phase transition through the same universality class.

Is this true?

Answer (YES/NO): NO